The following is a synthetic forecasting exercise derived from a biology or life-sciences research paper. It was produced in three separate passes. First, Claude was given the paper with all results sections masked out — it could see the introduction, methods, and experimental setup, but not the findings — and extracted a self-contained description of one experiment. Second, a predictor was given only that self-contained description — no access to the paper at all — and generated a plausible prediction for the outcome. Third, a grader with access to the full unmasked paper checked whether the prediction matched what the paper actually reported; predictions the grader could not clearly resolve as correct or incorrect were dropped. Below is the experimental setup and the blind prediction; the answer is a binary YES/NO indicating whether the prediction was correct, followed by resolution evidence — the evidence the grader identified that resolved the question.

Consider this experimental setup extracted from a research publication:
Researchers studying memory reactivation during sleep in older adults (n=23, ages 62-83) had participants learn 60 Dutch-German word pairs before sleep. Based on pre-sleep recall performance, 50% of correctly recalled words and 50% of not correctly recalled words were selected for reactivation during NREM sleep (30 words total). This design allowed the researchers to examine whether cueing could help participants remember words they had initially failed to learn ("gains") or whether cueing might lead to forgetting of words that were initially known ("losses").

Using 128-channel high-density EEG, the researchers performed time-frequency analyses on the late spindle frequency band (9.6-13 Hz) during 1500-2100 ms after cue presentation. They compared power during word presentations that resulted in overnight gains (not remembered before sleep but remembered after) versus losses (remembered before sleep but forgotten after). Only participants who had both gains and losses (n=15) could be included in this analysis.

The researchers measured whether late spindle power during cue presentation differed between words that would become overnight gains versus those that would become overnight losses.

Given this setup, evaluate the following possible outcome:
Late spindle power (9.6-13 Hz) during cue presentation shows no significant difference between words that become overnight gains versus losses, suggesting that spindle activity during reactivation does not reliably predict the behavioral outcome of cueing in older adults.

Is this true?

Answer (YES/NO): NO